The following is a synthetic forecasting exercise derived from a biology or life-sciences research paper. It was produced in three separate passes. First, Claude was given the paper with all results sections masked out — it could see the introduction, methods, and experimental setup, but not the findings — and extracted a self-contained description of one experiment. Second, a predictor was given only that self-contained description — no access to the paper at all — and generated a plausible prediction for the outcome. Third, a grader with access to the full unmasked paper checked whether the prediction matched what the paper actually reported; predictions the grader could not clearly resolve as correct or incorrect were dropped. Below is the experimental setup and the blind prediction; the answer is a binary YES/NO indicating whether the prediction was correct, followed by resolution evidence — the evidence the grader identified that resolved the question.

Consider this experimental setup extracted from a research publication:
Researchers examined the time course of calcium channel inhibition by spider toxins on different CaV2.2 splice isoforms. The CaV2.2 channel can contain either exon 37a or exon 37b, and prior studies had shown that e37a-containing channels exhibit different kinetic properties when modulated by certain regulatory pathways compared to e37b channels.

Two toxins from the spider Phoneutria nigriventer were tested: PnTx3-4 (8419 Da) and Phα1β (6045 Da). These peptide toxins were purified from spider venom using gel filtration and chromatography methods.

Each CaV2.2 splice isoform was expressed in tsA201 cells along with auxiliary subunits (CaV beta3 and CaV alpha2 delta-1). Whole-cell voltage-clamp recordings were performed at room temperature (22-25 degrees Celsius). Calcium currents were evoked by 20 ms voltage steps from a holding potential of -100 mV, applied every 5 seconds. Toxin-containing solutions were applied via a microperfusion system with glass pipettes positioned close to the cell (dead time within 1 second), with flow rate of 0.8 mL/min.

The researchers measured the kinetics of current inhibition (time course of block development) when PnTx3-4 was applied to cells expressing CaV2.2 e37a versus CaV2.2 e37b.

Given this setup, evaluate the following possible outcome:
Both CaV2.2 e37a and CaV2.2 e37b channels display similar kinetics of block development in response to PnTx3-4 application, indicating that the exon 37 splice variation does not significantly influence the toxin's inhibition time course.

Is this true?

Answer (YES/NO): YES